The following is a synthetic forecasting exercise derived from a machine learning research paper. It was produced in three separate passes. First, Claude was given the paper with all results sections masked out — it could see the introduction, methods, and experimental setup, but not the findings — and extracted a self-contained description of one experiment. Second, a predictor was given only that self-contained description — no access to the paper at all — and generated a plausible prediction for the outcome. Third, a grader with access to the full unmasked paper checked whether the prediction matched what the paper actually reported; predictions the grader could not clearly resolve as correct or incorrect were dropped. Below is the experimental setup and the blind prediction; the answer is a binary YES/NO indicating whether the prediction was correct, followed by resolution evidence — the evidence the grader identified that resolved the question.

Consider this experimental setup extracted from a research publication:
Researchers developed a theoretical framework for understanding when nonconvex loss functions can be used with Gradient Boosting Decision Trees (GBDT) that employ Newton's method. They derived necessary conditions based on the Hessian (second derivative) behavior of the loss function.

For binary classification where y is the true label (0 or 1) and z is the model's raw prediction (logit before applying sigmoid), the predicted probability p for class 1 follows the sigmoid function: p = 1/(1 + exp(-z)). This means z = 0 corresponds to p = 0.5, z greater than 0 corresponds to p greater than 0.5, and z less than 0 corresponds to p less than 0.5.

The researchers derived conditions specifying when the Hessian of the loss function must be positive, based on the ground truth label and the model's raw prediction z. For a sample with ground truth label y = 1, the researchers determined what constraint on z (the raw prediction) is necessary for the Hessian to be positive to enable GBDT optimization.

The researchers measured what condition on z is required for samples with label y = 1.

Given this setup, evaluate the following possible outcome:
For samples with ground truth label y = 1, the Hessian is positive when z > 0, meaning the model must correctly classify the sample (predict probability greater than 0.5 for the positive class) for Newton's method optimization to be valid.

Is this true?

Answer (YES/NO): NO